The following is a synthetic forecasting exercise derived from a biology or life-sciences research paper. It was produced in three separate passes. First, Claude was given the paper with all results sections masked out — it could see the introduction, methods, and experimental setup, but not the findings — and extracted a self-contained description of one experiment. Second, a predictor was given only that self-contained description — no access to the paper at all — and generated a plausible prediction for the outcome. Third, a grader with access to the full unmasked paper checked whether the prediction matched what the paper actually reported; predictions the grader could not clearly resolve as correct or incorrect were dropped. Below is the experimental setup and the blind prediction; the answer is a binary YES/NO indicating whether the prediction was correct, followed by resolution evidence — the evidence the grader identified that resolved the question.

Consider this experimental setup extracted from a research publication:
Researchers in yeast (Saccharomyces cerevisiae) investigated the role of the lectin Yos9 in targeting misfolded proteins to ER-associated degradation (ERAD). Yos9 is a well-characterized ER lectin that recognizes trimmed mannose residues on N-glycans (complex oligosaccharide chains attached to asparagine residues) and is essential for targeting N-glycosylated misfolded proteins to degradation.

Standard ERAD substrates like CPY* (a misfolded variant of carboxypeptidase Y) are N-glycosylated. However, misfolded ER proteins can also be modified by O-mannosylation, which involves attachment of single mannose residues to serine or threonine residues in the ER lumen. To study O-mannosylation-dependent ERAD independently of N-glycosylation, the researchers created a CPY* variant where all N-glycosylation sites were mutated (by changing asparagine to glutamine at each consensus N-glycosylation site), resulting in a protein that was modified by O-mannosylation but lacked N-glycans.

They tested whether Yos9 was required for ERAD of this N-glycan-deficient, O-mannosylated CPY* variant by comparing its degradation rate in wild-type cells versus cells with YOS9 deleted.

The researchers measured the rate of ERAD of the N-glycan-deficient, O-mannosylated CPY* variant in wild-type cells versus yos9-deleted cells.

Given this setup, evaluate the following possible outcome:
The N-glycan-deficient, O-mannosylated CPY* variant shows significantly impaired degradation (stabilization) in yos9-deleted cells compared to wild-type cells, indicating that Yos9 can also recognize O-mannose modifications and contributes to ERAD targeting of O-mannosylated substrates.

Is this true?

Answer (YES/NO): NO